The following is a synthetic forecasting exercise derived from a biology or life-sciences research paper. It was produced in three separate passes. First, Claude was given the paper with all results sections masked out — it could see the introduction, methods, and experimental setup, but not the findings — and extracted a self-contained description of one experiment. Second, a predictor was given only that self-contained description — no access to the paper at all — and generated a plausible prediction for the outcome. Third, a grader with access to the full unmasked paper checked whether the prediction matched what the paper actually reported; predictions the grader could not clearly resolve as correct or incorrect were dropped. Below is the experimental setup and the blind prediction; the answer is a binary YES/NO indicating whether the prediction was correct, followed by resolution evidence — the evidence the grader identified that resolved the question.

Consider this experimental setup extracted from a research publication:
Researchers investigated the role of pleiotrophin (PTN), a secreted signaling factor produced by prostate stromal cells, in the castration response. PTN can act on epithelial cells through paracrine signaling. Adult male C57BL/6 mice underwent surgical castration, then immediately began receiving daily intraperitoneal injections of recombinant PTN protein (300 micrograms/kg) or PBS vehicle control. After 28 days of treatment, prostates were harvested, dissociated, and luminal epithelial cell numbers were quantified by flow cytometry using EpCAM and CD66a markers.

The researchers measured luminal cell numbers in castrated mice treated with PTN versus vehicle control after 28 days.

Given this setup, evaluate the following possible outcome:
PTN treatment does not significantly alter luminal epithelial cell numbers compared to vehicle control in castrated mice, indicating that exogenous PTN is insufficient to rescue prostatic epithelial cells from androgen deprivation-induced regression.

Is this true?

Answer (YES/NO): NO